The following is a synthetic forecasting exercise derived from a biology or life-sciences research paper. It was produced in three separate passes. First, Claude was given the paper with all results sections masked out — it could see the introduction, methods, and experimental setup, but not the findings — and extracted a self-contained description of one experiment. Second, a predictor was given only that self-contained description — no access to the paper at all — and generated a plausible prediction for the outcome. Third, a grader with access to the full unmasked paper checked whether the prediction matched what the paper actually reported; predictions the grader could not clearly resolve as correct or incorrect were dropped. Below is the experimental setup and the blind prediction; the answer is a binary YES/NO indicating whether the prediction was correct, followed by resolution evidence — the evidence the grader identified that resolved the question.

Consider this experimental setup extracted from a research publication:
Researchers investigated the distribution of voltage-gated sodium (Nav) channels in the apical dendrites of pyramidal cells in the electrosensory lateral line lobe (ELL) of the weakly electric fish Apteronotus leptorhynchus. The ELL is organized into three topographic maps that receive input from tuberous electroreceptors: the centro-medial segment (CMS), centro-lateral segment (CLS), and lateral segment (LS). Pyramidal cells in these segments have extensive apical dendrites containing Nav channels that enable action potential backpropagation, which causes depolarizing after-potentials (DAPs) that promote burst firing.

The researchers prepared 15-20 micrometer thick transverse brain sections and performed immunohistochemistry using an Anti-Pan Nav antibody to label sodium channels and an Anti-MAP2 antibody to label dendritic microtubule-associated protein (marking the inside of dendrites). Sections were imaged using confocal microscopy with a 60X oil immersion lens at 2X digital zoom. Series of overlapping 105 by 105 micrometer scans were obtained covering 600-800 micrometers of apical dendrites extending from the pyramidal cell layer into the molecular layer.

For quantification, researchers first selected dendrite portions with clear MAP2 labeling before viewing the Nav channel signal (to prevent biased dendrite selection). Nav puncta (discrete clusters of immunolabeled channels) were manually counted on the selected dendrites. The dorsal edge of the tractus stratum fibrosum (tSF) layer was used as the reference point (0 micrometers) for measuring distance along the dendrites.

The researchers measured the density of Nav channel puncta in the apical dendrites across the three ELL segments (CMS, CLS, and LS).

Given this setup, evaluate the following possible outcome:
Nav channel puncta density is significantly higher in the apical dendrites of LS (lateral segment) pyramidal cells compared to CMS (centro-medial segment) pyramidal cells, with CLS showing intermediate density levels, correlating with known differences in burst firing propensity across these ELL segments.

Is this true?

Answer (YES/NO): NO